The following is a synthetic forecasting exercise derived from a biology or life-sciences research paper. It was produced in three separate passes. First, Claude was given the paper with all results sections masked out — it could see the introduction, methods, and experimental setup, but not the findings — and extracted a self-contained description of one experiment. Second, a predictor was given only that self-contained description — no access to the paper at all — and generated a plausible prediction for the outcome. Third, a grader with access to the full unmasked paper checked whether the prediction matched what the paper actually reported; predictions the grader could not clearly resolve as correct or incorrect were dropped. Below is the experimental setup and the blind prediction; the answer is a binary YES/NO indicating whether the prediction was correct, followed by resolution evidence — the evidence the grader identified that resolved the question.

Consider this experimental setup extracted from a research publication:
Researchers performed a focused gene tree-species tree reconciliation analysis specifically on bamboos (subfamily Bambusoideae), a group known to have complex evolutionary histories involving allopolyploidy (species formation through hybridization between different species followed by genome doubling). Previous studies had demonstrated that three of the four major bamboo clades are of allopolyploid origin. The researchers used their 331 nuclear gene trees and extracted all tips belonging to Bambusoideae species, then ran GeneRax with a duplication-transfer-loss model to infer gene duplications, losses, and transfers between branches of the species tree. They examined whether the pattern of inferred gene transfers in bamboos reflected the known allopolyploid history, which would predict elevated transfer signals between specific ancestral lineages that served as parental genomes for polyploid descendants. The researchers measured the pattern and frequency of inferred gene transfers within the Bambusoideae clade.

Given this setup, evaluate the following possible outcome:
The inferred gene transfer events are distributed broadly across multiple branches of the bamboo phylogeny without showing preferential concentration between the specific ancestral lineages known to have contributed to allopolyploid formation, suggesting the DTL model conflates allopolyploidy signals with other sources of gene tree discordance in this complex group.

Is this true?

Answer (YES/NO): NO